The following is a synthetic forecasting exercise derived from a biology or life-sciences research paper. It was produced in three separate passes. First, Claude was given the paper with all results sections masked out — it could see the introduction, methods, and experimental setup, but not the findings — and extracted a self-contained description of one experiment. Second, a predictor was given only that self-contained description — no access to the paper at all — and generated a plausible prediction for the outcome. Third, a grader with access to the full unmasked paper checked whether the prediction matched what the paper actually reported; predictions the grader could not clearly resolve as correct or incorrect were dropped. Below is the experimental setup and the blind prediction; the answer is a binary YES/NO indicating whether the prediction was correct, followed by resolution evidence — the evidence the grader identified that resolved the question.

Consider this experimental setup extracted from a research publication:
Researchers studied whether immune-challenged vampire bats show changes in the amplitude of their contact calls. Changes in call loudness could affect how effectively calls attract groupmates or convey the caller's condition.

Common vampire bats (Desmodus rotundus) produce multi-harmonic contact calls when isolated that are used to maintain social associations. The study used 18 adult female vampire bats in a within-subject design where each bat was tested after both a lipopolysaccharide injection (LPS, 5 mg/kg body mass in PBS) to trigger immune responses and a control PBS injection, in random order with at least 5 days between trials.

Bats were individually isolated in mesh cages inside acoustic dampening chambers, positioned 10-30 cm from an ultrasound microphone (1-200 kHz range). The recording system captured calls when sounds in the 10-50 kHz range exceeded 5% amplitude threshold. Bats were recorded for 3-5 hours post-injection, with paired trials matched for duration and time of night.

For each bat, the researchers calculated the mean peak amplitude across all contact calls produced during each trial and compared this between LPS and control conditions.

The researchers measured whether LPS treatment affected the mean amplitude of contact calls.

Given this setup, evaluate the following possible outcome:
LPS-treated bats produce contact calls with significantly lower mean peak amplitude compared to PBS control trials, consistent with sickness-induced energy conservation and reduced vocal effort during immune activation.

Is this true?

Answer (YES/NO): NO